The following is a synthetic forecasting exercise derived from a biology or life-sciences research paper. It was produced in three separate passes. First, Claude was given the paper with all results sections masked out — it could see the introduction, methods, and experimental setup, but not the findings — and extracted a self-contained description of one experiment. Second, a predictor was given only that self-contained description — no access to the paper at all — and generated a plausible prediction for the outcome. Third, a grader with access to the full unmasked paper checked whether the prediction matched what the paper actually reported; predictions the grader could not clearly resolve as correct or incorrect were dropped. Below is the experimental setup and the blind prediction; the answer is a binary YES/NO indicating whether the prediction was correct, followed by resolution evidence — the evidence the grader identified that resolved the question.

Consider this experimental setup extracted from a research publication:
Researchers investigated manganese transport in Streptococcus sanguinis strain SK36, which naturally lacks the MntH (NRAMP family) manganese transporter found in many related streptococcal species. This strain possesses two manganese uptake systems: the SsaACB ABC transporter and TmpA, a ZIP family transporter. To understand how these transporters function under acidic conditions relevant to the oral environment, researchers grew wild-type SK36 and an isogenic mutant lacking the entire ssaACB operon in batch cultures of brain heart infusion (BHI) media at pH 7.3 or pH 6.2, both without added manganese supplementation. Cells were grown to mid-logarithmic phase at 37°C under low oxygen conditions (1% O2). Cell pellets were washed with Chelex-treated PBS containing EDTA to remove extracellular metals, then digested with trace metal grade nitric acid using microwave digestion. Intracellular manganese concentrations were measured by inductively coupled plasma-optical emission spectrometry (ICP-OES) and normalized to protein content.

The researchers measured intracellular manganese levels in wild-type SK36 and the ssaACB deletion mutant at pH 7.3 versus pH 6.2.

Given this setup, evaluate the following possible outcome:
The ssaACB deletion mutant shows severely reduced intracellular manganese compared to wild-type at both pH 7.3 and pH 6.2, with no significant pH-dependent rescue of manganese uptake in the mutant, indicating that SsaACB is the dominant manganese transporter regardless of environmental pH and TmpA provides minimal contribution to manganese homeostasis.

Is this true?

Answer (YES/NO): NO